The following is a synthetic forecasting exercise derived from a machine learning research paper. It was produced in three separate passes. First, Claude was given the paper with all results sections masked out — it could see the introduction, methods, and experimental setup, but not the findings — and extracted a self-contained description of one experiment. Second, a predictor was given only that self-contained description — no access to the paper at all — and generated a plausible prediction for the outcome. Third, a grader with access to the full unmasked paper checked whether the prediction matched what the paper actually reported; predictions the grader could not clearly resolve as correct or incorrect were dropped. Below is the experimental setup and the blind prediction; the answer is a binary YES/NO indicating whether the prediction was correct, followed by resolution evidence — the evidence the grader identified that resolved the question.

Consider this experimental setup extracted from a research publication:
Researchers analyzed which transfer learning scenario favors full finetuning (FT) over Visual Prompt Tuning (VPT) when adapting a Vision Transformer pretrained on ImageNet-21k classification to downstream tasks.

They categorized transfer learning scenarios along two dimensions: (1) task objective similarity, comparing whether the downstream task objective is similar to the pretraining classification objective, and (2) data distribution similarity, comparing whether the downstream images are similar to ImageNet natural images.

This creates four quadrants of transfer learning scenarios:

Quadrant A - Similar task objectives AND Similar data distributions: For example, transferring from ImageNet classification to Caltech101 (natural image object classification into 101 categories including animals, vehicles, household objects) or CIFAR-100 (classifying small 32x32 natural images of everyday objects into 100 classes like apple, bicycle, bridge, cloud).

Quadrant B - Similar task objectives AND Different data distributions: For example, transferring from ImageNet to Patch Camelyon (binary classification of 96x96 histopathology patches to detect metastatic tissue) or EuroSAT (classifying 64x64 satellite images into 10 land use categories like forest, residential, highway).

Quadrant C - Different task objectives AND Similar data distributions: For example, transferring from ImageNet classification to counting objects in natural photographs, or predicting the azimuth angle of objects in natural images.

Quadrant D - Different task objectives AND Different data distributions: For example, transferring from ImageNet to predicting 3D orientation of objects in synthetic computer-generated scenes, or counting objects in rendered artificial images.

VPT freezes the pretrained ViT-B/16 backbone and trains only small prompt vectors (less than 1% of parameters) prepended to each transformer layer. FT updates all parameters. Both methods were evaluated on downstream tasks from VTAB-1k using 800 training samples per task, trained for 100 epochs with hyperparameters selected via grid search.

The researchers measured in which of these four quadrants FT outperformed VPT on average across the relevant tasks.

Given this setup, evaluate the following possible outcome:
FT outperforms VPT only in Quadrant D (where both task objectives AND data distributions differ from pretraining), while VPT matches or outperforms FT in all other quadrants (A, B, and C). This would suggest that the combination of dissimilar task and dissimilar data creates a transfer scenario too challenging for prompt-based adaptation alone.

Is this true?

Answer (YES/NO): NO